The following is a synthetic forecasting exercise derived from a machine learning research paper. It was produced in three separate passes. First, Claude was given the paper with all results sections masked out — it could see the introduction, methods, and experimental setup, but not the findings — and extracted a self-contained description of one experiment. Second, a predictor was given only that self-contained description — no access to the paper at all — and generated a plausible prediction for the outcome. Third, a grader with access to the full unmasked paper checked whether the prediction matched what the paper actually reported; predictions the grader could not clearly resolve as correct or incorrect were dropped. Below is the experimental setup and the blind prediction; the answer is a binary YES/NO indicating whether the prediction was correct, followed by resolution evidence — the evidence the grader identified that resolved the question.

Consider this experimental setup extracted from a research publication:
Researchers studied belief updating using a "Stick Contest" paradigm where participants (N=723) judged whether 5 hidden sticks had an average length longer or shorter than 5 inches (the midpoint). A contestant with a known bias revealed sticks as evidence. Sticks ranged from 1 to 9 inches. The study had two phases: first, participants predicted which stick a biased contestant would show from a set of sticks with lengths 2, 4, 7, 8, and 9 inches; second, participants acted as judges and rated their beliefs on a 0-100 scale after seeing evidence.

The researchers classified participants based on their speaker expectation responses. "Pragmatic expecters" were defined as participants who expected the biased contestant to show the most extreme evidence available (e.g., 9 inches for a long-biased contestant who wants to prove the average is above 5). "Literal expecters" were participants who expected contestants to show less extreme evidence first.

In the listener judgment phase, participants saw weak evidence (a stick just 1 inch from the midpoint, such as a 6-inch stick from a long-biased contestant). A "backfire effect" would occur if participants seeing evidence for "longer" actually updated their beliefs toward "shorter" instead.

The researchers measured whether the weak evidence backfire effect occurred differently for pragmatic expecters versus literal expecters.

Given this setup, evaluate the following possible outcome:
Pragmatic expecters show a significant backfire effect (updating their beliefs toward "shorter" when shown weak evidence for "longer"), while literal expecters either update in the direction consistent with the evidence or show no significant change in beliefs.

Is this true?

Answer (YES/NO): YES